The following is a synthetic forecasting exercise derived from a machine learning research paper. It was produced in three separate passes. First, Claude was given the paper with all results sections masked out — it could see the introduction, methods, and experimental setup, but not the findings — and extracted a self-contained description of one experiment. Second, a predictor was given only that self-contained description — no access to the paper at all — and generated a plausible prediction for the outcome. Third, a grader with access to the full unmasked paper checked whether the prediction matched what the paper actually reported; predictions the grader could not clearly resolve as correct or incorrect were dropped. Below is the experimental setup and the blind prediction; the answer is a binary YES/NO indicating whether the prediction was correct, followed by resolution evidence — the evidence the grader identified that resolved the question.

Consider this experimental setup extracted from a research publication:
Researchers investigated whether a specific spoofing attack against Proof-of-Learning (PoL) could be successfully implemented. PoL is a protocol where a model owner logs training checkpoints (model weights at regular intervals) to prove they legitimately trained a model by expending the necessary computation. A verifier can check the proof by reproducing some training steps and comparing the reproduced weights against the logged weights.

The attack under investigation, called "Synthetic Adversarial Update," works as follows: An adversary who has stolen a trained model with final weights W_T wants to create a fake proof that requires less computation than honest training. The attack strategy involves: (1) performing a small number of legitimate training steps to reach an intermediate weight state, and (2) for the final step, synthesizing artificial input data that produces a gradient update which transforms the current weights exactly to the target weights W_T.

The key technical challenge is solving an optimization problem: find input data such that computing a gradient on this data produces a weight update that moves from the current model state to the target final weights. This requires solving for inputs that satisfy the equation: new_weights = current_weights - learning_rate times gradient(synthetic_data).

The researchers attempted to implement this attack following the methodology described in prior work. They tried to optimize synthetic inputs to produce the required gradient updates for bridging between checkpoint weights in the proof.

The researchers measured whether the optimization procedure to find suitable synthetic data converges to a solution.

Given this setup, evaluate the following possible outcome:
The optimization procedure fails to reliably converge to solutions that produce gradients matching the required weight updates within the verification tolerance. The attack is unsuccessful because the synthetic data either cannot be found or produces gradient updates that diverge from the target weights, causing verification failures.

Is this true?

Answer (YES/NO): YES